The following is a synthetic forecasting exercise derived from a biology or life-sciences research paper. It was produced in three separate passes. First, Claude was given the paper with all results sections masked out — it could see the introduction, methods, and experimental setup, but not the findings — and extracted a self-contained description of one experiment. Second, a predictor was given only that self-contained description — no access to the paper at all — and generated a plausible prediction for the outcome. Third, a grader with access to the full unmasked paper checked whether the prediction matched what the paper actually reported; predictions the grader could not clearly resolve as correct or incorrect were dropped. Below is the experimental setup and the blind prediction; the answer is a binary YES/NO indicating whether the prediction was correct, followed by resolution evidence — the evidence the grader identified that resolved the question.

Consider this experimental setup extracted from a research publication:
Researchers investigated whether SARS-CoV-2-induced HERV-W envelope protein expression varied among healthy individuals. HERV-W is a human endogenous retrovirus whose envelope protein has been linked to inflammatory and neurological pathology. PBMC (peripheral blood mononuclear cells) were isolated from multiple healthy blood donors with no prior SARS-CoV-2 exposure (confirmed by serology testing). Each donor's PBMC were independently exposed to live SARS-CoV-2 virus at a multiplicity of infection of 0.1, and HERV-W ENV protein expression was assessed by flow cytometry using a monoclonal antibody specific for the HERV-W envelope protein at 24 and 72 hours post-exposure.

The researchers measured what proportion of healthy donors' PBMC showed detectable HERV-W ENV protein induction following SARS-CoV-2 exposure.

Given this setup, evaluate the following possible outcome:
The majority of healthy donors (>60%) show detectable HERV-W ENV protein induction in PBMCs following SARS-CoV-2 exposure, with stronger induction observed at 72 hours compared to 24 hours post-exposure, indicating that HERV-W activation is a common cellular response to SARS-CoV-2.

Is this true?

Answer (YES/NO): NO